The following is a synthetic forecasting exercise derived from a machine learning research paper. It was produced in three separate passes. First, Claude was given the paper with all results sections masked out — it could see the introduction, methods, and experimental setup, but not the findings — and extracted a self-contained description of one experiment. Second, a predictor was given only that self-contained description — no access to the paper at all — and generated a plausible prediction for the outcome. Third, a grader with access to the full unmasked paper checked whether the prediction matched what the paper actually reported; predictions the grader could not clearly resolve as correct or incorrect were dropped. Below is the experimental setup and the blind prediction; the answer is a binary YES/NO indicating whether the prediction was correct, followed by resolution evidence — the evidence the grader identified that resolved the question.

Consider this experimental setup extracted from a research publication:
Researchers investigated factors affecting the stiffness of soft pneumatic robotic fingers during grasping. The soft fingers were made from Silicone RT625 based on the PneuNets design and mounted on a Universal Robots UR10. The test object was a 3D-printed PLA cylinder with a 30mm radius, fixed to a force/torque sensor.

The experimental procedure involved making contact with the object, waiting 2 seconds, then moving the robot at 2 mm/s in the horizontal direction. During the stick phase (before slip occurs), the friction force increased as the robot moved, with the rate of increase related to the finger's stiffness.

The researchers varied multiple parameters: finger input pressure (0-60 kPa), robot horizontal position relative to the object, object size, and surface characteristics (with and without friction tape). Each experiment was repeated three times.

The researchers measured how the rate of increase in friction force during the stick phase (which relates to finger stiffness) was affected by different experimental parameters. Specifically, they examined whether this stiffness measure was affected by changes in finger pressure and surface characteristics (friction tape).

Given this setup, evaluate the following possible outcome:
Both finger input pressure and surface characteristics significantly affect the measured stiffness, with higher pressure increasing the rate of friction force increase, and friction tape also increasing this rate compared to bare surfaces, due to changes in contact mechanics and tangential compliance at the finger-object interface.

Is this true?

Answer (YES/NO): NO